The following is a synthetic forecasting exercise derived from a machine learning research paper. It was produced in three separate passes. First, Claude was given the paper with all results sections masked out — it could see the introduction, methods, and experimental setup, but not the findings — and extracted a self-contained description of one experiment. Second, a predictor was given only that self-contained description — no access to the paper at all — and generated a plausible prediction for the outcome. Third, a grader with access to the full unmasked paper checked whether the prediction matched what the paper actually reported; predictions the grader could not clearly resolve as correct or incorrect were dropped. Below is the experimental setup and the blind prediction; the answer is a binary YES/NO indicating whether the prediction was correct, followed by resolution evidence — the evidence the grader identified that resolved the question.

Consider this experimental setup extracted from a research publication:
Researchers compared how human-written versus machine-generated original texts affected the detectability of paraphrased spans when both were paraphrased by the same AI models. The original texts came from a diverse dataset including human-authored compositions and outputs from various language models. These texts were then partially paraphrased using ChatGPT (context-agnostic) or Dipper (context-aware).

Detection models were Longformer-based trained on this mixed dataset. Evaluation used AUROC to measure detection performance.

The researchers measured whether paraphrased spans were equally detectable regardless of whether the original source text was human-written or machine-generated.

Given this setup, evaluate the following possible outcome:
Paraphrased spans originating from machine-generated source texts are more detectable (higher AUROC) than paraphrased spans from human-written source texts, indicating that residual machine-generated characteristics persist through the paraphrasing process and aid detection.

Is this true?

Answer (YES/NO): NO